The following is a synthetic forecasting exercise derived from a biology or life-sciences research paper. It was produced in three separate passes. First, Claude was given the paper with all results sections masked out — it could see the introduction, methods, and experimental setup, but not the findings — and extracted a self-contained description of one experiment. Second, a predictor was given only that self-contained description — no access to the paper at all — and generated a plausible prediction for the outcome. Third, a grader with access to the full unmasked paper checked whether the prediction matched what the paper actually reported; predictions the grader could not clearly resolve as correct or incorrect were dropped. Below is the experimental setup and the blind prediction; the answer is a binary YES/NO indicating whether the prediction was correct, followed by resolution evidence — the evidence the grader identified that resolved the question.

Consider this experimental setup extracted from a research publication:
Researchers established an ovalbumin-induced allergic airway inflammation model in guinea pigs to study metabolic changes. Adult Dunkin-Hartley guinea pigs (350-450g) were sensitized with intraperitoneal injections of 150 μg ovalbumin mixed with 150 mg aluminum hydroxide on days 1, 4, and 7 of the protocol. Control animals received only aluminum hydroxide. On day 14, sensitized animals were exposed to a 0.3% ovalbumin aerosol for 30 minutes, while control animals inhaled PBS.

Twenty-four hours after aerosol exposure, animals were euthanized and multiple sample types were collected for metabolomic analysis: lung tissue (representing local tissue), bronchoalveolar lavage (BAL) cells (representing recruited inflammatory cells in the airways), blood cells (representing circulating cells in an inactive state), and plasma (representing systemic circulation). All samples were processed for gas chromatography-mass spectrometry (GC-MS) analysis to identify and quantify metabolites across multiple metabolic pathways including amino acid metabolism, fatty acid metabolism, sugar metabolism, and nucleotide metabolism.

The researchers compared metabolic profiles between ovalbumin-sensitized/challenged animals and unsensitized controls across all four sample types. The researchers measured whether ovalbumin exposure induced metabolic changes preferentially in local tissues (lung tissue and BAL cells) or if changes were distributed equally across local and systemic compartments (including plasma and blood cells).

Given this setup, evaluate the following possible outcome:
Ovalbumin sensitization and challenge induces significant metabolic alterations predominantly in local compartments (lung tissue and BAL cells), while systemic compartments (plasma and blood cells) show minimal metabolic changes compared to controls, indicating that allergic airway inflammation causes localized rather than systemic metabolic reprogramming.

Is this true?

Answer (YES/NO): YES